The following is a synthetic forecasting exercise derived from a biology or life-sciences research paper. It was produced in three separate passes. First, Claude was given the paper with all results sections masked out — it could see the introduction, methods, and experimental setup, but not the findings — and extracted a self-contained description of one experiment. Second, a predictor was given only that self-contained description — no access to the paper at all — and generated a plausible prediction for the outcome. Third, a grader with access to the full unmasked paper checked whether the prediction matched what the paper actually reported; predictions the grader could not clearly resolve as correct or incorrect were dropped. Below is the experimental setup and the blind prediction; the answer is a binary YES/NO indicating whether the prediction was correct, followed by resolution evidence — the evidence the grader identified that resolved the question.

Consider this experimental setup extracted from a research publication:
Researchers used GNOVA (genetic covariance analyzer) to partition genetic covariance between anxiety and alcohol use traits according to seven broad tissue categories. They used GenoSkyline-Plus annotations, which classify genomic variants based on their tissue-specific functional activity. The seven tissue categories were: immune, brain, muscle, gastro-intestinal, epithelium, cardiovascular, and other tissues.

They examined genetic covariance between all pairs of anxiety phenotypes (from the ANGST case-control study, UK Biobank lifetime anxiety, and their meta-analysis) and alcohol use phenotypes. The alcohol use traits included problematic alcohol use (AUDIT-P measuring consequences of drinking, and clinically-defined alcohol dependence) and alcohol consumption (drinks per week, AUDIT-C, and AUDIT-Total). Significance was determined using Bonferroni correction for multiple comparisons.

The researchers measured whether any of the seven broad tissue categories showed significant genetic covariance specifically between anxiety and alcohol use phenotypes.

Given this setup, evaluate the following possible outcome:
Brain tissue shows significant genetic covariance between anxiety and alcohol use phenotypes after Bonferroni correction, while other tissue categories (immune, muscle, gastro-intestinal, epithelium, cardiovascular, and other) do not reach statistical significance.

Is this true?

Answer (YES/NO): NO